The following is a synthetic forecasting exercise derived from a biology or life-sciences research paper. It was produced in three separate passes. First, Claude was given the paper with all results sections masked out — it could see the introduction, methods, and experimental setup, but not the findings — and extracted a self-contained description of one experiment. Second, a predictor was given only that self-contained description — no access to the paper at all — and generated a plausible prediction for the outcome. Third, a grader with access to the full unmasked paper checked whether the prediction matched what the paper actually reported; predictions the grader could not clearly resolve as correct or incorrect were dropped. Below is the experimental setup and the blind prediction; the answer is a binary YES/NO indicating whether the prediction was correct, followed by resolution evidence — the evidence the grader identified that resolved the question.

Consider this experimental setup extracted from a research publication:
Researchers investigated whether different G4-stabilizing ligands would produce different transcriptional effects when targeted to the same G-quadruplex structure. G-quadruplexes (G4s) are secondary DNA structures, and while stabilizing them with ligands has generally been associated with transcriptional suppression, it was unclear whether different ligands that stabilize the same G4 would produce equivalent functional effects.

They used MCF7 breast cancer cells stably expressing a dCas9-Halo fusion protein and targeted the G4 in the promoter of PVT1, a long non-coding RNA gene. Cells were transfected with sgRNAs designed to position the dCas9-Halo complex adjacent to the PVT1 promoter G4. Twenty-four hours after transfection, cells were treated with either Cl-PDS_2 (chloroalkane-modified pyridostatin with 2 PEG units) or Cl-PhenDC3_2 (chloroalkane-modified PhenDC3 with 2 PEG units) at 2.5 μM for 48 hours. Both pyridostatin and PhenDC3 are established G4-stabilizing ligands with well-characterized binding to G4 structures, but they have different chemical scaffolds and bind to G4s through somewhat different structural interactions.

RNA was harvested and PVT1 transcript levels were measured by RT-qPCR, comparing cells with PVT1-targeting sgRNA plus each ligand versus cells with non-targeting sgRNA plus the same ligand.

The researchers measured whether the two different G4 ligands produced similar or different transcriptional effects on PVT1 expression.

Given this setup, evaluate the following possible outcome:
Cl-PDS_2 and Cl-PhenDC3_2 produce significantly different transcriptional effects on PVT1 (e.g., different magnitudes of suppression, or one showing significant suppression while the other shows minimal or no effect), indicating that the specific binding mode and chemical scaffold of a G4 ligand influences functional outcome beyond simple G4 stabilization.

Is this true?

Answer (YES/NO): YES